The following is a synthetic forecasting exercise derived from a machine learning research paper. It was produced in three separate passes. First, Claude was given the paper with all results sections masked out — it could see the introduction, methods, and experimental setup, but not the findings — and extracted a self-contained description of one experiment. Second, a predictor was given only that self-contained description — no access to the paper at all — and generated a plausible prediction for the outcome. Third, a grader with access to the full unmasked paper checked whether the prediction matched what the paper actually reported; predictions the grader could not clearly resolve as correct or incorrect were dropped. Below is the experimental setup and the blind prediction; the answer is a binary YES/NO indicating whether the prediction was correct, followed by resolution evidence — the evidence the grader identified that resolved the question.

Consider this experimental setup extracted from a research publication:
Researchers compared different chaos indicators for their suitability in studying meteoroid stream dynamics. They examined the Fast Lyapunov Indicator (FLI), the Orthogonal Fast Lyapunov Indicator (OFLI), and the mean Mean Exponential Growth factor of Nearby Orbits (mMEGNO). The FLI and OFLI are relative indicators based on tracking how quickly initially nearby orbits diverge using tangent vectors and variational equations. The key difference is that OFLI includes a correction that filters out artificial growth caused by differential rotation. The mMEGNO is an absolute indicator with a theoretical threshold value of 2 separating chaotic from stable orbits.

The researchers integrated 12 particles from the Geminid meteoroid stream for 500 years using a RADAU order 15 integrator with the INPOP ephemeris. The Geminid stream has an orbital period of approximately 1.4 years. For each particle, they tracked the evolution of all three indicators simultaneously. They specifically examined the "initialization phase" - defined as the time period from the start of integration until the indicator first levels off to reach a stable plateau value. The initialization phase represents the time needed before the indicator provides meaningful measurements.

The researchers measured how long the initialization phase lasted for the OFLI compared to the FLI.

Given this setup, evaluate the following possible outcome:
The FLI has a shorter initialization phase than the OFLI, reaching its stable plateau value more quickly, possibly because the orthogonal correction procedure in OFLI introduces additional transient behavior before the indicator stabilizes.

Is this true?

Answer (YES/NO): NO